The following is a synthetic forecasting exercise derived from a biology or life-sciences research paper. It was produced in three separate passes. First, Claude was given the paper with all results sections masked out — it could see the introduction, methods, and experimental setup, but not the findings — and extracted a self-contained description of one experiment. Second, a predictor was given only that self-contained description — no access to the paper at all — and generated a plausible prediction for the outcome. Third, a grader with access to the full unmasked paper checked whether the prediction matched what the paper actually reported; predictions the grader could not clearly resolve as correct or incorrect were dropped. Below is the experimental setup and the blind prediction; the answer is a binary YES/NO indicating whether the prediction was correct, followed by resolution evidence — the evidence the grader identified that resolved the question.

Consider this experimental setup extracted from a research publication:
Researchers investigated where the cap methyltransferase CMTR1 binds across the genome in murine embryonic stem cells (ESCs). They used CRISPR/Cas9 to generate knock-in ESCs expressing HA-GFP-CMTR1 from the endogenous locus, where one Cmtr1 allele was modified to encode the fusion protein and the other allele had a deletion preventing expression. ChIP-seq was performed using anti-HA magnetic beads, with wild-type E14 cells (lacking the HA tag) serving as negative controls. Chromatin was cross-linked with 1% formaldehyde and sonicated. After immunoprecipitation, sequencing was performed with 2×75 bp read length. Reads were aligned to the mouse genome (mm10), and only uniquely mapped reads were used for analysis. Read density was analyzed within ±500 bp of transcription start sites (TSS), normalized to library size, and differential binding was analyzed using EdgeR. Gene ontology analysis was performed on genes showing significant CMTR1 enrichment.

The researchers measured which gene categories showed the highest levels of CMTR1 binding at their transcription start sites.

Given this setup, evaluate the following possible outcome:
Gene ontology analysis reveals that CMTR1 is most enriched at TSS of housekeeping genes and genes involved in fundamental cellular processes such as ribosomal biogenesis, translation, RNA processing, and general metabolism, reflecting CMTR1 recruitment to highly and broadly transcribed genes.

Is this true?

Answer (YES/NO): YES